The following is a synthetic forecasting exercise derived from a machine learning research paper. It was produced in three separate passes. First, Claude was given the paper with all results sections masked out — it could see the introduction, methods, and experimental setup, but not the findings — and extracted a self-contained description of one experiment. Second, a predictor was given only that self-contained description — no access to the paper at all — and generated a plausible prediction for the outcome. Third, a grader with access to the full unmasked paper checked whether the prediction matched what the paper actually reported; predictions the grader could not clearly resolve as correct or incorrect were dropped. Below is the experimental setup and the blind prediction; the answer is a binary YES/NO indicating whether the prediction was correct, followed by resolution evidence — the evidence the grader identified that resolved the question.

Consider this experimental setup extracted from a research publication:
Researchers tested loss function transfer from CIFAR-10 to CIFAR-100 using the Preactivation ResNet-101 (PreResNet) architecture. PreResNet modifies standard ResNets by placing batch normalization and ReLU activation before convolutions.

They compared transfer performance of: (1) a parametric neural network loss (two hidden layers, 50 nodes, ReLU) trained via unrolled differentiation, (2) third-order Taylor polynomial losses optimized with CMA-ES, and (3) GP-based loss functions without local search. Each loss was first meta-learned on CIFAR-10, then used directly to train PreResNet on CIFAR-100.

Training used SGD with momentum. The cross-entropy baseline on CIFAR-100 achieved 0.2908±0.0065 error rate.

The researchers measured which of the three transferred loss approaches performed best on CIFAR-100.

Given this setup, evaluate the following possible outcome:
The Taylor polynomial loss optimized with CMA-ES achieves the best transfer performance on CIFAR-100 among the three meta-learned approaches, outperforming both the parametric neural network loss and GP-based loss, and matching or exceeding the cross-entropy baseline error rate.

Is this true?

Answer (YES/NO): NO